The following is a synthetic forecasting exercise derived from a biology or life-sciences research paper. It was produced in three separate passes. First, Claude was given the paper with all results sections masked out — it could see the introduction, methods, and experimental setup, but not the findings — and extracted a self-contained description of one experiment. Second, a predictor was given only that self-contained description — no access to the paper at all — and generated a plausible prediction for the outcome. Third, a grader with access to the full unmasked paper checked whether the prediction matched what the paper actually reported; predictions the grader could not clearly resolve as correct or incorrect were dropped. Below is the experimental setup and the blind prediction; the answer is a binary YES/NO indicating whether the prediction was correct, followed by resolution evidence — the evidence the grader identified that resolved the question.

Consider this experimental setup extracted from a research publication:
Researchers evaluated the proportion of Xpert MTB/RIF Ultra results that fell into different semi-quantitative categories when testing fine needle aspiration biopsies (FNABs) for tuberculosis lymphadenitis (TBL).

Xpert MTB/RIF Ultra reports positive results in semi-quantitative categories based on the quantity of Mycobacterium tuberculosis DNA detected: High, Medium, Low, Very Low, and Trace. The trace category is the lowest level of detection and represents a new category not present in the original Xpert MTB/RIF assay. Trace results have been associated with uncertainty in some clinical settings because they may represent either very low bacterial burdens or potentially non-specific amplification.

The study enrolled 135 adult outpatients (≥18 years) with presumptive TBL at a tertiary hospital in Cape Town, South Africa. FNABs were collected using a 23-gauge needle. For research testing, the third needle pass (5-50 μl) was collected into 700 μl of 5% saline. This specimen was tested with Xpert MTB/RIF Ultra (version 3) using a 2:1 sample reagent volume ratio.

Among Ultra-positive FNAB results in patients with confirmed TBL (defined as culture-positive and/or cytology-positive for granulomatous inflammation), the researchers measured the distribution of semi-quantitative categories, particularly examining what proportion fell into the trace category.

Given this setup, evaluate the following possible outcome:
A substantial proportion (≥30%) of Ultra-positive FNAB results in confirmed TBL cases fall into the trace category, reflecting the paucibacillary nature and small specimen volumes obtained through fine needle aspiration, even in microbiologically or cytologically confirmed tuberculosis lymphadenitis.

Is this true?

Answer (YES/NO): NO